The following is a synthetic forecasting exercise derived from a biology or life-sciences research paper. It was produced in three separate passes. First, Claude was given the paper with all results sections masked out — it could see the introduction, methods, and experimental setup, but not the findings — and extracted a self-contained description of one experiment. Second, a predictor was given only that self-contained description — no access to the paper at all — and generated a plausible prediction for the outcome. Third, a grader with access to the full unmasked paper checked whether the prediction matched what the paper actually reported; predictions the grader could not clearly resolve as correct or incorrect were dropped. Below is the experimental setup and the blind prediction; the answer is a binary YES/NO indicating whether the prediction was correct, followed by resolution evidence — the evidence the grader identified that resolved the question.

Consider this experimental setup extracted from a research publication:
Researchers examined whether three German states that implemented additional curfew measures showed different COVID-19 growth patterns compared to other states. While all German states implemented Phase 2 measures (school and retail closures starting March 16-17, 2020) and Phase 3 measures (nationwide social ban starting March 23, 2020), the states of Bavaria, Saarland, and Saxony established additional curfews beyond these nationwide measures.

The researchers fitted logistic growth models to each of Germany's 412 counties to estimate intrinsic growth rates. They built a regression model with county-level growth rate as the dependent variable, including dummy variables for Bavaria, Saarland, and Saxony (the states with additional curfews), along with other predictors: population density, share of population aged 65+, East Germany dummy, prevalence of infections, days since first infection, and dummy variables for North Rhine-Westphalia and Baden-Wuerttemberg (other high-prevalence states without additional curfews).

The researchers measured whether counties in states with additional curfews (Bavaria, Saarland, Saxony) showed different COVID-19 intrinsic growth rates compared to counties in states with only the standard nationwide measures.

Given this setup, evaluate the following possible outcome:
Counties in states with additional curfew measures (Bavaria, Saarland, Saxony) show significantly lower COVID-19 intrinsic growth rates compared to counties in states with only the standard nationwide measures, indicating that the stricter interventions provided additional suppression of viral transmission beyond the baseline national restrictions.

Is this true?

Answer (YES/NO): NO